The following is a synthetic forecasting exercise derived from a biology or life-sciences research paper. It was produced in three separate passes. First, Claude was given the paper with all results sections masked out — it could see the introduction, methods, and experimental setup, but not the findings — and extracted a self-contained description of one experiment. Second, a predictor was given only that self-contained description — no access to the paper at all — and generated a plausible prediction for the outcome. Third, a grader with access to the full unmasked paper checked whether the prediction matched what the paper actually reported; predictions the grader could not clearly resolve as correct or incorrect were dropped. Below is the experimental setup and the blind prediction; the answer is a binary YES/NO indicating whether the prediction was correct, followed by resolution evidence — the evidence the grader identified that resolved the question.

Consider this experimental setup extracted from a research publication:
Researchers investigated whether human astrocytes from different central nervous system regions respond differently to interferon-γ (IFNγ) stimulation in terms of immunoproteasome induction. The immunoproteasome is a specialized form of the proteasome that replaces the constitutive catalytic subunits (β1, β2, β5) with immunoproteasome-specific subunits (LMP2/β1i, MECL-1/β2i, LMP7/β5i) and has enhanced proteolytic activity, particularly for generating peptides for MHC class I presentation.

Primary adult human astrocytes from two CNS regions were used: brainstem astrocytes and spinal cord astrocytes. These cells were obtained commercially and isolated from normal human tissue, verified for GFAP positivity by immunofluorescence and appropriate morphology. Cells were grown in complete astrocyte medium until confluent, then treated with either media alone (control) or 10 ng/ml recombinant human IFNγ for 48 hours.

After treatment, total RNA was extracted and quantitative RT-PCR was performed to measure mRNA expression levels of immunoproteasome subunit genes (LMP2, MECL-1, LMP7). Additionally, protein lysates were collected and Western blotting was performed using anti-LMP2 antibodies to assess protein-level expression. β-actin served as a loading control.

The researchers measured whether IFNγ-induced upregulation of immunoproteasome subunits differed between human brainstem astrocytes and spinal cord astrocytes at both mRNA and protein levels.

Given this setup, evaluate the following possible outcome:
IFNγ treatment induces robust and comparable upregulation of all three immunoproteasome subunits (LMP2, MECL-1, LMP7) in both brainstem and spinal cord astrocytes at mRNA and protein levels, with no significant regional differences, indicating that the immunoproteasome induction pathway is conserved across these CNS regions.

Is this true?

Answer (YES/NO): NO